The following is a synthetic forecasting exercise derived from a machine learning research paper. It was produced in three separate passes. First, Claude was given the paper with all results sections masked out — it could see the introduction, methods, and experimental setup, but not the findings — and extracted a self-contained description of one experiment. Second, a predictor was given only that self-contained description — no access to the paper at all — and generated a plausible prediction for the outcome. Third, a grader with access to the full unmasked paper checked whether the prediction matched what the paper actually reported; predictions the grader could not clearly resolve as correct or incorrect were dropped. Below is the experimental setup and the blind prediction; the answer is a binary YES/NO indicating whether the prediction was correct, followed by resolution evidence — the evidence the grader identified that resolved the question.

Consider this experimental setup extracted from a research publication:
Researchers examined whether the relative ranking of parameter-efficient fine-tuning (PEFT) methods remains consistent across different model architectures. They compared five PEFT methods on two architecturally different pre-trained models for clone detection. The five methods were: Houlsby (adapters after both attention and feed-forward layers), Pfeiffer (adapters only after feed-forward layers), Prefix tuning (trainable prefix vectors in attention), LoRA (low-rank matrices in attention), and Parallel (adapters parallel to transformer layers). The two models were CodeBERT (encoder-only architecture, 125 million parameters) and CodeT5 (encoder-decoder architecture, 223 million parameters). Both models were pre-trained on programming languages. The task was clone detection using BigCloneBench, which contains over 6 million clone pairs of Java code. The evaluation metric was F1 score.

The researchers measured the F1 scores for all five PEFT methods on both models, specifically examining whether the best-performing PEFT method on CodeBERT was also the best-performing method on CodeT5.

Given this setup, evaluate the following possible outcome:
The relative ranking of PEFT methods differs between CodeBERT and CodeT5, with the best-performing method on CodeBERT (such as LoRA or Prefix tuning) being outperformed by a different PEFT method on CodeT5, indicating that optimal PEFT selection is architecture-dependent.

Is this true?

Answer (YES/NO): NO